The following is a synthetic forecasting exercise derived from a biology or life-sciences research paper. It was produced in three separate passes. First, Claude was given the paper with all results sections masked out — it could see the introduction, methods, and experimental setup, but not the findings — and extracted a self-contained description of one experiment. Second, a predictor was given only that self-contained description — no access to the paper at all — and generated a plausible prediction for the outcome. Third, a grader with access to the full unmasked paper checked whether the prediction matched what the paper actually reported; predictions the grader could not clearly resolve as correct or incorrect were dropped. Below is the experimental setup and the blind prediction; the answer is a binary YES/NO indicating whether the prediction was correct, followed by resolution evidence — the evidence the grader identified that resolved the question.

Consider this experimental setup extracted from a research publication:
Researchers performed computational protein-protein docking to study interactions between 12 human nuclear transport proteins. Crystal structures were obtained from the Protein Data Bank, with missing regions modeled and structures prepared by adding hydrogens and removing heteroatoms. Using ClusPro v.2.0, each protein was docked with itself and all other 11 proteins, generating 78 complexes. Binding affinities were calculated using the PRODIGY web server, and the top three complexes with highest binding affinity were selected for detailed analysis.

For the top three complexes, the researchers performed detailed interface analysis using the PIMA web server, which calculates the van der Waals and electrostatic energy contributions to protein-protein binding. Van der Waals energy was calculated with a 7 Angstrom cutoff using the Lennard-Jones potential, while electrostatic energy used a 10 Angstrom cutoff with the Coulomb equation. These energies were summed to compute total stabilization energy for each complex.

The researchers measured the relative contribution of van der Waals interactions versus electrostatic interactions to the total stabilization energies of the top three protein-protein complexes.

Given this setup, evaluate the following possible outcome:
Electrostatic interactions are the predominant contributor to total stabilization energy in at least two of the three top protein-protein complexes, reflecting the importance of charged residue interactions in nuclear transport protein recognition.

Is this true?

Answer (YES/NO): NO